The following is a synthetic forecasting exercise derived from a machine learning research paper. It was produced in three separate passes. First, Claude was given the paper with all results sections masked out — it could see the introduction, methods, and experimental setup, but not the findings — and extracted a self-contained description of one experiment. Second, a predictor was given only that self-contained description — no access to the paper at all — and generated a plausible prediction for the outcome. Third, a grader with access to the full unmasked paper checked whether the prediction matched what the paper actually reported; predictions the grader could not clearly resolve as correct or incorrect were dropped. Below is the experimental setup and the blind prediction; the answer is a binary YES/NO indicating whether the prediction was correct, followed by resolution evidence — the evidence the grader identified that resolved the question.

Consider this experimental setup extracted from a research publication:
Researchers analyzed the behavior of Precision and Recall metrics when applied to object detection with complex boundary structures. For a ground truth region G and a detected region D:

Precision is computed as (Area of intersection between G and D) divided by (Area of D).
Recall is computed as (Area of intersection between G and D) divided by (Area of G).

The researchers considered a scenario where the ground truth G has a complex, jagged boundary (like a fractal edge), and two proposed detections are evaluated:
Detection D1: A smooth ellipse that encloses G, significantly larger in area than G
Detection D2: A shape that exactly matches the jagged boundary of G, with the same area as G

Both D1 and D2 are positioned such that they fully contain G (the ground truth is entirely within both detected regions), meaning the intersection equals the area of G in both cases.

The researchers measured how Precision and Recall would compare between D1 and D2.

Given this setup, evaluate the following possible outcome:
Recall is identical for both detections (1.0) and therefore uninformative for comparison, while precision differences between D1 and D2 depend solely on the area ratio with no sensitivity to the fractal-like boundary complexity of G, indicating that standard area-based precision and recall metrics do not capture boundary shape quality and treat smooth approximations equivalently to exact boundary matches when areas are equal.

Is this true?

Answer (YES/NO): YES